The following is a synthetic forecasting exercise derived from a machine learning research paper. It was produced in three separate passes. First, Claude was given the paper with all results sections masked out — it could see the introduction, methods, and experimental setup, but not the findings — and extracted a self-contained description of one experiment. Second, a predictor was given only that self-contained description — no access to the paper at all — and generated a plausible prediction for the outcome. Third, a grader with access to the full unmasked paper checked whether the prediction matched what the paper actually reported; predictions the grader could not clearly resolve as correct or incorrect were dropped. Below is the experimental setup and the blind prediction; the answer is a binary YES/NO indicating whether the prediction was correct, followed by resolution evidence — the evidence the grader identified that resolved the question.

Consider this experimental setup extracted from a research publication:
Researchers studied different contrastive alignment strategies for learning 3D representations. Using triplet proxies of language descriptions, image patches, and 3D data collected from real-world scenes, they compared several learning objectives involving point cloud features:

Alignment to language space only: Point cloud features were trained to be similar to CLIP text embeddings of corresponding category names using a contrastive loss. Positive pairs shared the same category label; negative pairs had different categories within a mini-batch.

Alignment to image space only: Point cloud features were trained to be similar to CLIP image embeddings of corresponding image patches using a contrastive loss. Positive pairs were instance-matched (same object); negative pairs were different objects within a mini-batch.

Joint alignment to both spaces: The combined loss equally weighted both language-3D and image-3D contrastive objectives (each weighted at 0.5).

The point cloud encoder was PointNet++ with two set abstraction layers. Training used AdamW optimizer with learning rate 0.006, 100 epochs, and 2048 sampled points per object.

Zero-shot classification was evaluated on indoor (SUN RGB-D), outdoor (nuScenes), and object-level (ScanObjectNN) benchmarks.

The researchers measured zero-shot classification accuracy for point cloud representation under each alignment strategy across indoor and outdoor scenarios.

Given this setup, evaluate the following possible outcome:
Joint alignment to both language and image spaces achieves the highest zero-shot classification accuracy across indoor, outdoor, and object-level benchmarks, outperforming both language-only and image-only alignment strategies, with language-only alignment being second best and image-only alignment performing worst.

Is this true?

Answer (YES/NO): NO